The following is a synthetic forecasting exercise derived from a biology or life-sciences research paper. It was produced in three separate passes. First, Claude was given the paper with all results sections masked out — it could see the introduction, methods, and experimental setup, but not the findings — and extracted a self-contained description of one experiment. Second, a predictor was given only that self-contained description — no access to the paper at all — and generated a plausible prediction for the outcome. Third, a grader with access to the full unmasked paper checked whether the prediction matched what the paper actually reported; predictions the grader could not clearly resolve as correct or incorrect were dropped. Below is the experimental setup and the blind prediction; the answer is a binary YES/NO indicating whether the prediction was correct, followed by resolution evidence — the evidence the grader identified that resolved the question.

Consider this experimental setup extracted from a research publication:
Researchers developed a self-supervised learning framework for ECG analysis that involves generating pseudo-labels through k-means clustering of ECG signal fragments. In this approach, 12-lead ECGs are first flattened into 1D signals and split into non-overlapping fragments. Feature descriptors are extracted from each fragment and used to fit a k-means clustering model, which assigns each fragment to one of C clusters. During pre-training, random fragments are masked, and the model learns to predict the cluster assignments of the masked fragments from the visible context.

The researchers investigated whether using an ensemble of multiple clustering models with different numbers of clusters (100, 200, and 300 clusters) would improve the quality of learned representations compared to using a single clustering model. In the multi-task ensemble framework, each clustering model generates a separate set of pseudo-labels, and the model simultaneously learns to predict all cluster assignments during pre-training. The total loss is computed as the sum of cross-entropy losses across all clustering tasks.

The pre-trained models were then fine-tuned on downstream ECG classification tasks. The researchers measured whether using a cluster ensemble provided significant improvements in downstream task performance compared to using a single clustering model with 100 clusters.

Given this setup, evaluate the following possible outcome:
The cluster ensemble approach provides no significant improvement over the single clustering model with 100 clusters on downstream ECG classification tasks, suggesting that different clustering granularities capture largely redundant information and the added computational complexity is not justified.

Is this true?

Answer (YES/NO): YES